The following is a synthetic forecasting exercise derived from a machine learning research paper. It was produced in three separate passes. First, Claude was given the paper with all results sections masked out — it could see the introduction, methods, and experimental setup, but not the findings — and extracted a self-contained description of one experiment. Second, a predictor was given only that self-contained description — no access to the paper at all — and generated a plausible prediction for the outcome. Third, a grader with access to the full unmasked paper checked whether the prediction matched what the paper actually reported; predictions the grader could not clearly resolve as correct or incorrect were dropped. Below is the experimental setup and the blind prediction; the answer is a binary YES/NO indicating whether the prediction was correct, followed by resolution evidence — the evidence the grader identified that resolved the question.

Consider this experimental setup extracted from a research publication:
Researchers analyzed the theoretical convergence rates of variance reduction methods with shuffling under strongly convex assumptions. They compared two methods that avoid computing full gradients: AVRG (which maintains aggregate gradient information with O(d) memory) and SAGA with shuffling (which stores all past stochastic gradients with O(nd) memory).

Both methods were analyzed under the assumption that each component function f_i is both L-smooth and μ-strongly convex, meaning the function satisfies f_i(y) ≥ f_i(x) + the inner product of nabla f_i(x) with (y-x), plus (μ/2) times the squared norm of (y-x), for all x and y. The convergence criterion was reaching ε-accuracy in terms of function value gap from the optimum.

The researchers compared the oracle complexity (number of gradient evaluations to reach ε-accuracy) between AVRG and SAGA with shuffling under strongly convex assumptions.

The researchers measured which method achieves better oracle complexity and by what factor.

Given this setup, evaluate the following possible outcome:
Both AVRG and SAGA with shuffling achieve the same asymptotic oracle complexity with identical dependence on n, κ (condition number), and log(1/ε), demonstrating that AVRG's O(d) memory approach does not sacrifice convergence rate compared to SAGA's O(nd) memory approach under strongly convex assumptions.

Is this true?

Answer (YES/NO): YES